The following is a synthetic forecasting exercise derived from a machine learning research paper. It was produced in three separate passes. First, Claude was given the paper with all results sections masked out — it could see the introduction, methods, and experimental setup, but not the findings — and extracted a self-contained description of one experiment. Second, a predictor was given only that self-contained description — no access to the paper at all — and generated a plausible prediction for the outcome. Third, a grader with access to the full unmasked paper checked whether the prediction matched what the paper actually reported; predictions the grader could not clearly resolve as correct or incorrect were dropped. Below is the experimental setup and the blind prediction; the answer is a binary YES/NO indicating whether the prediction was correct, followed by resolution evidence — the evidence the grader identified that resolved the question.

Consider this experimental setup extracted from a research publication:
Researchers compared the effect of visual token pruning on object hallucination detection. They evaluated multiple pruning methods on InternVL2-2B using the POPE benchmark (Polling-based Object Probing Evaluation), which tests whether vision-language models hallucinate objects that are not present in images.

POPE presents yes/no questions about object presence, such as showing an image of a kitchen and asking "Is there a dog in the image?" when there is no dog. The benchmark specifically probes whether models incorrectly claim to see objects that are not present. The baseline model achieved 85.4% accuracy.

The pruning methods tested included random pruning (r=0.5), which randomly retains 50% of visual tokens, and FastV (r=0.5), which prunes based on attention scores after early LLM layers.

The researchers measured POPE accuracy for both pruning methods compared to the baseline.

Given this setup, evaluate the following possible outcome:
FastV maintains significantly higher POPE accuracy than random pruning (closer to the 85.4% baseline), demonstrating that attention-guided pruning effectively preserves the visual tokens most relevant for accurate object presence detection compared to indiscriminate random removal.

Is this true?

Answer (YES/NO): NO